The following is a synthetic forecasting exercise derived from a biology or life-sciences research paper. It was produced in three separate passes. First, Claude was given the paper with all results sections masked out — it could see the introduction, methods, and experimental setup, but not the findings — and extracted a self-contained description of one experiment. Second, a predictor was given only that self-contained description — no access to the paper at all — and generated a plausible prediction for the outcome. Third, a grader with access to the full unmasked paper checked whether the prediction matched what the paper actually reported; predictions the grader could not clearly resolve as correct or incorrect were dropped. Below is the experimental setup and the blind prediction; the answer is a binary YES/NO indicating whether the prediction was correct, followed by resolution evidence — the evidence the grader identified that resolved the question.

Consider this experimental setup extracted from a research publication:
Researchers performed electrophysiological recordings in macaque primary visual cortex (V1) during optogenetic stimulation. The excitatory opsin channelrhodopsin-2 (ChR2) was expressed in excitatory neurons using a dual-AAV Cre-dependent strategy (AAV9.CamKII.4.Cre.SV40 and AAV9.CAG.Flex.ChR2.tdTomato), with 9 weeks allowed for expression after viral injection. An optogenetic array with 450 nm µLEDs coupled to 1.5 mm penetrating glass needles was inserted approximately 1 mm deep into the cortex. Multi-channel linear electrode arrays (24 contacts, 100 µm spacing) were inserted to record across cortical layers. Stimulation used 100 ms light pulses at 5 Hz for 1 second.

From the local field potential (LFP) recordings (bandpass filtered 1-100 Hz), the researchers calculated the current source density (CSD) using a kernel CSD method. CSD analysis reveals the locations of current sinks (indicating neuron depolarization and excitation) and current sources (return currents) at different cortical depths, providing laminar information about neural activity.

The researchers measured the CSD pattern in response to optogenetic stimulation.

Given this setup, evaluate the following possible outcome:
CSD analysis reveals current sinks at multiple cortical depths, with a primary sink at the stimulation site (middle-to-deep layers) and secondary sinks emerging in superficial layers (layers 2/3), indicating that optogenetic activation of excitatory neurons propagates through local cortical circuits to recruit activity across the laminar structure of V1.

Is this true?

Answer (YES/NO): NO